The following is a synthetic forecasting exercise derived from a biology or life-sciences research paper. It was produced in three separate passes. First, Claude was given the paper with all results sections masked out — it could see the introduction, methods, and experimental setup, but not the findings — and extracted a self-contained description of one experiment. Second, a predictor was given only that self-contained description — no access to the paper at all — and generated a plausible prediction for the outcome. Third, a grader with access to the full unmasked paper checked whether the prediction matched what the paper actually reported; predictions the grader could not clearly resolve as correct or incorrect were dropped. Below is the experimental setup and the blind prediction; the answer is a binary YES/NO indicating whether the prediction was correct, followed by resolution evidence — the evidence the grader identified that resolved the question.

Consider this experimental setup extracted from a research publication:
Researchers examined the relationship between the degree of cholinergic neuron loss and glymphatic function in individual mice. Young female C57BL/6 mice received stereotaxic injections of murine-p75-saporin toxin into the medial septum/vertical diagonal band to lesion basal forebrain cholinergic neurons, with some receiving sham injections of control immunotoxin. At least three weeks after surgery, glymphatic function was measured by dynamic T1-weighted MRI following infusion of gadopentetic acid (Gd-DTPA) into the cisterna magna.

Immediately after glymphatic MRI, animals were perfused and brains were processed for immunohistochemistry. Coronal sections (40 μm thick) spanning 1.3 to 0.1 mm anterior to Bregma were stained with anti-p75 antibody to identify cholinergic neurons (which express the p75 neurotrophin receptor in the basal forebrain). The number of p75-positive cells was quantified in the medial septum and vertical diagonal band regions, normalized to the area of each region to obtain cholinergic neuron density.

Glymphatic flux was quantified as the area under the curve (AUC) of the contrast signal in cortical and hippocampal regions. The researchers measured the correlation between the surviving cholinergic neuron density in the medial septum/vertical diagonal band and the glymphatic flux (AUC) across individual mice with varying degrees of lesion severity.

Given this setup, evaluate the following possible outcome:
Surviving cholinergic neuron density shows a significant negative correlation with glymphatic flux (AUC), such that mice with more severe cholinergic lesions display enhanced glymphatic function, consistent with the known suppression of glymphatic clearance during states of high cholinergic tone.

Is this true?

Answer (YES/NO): NO